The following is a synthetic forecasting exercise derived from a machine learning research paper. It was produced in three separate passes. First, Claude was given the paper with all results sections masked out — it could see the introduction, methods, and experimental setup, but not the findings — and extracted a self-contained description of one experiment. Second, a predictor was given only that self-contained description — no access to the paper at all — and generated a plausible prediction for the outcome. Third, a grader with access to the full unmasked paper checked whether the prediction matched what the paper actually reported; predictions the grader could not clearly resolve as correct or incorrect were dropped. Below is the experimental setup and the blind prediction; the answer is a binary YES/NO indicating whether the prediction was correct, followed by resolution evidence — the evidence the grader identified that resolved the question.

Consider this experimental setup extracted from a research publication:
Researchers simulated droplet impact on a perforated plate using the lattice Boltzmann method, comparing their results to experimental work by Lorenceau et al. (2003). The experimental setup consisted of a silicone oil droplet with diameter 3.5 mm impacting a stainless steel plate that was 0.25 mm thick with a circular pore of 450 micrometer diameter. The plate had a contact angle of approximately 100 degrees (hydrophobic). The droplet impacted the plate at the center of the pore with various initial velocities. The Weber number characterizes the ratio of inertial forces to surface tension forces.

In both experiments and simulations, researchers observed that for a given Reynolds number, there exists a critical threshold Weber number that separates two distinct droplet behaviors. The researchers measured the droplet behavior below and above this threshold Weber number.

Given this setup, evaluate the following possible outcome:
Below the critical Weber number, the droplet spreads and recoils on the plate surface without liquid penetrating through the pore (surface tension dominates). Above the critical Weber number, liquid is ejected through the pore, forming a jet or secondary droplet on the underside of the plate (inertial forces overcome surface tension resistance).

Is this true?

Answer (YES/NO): NO